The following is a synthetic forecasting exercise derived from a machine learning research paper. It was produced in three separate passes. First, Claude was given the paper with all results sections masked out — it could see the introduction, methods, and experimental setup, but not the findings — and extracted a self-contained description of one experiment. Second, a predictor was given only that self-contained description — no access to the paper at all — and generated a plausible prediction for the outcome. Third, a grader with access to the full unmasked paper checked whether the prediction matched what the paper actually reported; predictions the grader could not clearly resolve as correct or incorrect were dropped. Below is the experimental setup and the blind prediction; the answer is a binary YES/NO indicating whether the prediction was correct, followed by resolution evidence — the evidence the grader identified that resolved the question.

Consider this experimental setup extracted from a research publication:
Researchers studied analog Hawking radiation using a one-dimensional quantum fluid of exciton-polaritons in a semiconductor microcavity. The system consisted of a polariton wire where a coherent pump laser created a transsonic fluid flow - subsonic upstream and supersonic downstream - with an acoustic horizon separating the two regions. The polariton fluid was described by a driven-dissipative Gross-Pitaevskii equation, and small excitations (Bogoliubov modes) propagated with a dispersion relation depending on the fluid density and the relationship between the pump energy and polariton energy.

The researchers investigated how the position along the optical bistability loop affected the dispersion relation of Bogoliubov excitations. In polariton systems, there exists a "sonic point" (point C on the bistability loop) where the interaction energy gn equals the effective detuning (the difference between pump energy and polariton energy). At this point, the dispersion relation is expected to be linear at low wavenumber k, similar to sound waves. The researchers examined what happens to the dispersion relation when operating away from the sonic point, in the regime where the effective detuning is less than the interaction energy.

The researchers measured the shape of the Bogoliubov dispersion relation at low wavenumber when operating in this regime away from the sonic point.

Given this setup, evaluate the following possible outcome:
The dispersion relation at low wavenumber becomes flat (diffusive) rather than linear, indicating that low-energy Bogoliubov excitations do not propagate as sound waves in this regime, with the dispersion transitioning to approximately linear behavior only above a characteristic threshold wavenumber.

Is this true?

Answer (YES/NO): NO